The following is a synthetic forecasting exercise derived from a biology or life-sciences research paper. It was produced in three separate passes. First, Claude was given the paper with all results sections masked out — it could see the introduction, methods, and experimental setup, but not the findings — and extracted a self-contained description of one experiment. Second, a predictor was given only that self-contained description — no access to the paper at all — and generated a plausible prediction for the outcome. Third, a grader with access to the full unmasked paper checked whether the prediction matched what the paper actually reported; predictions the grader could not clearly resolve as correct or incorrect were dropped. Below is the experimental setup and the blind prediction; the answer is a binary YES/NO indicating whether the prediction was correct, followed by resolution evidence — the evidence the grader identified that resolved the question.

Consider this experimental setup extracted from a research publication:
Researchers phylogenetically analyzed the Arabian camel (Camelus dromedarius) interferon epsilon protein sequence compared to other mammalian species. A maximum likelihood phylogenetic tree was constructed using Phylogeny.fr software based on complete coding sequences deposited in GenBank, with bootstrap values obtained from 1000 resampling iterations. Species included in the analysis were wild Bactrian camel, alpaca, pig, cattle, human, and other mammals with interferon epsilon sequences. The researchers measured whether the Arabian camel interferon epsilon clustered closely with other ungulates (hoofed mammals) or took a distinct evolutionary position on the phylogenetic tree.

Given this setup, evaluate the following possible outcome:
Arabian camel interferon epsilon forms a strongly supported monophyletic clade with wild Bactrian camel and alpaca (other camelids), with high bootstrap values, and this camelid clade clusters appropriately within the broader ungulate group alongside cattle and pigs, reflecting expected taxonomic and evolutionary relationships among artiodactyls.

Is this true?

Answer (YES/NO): NO